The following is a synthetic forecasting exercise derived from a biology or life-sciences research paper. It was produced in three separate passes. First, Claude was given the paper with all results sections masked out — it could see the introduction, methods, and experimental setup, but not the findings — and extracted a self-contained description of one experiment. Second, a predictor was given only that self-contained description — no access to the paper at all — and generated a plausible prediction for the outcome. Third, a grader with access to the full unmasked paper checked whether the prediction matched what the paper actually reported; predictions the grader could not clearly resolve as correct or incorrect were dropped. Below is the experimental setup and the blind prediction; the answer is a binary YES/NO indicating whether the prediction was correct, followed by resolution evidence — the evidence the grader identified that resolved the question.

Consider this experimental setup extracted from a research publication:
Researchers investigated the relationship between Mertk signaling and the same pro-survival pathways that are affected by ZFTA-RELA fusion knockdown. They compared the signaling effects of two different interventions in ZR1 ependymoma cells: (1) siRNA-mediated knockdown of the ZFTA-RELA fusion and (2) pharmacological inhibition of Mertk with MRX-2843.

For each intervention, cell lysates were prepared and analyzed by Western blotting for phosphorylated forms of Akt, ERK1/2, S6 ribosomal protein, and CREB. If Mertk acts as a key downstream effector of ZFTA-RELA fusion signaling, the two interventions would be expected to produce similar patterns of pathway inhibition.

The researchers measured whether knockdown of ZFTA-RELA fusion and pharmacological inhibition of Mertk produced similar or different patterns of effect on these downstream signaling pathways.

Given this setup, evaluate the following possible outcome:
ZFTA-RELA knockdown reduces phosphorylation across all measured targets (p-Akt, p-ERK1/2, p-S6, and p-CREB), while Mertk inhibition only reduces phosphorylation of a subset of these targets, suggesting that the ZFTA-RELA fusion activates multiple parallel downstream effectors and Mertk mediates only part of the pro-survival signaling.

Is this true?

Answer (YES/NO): NO